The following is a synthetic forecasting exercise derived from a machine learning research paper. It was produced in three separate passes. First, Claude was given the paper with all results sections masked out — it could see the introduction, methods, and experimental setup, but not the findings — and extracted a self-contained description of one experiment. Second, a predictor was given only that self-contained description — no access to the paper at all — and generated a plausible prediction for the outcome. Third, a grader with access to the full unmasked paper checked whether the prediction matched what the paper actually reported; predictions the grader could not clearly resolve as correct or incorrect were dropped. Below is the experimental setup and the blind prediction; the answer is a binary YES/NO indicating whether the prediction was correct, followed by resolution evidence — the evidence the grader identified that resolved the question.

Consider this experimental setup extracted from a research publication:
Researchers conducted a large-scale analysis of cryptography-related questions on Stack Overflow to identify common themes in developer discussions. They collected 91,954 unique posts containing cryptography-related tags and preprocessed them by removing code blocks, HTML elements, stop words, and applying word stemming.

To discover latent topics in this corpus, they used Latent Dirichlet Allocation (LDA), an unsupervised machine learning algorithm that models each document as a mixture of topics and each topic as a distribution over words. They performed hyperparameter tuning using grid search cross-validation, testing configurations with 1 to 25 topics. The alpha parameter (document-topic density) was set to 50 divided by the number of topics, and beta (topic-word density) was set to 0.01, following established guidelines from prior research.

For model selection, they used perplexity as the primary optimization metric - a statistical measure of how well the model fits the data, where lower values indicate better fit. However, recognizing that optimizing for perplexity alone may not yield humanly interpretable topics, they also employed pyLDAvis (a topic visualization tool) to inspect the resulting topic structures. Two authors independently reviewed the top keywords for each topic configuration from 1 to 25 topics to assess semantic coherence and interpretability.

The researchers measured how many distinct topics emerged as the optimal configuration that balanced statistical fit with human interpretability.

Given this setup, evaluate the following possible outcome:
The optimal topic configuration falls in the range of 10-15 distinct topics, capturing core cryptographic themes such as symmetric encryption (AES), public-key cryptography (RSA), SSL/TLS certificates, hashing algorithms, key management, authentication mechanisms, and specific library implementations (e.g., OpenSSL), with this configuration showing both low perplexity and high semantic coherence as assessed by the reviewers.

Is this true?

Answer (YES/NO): NO